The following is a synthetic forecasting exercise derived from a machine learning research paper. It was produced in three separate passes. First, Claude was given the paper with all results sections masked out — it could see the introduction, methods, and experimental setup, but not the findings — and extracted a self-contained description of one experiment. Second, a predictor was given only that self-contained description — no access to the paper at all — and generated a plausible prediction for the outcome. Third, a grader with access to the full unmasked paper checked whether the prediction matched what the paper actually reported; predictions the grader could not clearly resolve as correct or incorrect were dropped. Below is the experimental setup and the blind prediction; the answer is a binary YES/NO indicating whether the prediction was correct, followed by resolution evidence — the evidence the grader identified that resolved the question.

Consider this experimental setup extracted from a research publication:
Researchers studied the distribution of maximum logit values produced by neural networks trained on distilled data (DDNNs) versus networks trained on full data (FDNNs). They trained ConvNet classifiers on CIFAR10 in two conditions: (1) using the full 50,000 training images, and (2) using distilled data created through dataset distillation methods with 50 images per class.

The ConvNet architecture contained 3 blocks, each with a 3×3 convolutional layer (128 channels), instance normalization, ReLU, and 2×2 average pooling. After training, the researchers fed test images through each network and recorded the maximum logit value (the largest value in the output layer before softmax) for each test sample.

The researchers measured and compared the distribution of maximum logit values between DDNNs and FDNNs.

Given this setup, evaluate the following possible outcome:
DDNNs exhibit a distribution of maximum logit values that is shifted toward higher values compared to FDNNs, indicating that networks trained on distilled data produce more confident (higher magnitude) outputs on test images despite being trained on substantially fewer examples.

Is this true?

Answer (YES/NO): YES